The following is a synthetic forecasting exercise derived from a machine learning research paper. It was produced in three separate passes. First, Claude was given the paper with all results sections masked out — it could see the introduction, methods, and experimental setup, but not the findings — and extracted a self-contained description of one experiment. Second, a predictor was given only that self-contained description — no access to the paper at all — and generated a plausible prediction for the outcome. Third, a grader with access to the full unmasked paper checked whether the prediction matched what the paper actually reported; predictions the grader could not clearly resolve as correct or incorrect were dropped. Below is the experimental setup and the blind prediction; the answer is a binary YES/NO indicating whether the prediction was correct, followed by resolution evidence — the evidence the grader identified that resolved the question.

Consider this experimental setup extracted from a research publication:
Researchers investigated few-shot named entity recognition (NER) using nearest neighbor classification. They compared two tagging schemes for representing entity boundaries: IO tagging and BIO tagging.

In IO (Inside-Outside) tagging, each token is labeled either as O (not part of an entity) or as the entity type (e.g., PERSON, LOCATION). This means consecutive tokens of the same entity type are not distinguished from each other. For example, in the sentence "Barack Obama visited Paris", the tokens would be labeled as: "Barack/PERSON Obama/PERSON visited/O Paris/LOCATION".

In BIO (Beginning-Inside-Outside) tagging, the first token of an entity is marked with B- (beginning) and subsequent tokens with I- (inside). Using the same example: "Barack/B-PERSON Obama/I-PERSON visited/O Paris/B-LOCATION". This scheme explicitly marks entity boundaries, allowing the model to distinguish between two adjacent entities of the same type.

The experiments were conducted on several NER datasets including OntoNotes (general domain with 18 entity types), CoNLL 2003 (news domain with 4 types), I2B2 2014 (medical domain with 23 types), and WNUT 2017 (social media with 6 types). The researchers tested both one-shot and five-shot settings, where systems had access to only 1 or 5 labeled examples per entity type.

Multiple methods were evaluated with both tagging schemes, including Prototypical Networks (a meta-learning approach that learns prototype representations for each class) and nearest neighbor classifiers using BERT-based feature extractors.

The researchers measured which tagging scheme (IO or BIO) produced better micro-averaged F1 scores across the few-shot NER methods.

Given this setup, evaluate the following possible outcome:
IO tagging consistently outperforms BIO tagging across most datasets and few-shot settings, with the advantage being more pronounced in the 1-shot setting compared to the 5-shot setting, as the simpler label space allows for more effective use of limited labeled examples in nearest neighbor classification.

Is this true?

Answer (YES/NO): NO